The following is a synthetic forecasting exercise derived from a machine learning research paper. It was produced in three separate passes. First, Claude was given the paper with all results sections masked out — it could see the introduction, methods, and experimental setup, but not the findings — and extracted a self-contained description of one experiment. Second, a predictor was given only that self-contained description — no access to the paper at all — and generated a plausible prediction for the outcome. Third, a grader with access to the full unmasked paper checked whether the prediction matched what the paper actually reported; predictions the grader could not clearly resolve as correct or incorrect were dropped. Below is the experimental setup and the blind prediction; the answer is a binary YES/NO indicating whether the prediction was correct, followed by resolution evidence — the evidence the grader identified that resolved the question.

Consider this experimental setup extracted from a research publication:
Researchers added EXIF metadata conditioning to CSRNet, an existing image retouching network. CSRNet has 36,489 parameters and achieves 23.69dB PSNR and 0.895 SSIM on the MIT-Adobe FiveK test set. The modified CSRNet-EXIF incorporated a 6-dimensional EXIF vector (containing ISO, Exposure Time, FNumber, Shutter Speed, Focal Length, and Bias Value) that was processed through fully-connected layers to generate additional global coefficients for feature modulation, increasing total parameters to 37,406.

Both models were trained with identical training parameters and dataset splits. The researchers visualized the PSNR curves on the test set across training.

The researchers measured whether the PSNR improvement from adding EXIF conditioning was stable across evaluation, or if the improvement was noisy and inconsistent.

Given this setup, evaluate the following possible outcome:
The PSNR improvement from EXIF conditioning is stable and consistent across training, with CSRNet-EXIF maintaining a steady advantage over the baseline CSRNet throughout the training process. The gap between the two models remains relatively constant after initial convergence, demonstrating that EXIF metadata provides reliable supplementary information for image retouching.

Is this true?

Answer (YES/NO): YES